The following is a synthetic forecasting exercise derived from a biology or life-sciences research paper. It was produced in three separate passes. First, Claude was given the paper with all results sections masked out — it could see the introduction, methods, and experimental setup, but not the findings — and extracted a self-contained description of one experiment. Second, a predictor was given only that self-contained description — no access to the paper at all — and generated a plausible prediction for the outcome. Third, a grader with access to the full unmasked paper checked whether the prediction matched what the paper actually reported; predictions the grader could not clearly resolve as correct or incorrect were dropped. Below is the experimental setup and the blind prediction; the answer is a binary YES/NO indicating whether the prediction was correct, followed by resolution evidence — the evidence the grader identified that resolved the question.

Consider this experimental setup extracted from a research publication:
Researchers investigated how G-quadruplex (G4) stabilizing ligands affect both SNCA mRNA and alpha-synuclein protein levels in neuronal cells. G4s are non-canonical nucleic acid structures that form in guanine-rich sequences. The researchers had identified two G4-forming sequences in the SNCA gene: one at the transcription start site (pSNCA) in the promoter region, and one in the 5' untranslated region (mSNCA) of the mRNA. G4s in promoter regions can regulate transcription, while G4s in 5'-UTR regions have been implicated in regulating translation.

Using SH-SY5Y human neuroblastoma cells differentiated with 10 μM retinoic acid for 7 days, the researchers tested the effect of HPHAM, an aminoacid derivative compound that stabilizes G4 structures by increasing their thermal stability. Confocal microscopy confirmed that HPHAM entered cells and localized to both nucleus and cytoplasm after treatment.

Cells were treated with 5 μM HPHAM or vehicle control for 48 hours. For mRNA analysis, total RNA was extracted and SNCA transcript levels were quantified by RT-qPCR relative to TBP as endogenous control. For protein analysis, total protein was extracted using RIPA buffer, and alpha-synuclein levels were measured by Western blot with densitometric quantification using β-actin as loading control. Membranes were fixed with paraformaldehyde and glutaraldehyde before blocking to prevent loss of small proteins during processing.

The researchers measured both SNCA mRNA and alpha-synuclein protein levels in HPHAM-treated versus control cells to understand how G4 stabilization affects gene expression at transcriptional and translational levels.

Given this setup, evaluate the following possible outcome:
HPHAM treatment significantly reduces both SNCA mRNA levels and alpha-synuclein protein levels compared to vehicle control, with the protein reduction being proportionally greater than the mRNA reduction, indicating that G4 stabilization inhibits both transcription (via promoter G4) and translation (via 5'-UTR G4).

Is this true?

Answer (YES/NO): NO